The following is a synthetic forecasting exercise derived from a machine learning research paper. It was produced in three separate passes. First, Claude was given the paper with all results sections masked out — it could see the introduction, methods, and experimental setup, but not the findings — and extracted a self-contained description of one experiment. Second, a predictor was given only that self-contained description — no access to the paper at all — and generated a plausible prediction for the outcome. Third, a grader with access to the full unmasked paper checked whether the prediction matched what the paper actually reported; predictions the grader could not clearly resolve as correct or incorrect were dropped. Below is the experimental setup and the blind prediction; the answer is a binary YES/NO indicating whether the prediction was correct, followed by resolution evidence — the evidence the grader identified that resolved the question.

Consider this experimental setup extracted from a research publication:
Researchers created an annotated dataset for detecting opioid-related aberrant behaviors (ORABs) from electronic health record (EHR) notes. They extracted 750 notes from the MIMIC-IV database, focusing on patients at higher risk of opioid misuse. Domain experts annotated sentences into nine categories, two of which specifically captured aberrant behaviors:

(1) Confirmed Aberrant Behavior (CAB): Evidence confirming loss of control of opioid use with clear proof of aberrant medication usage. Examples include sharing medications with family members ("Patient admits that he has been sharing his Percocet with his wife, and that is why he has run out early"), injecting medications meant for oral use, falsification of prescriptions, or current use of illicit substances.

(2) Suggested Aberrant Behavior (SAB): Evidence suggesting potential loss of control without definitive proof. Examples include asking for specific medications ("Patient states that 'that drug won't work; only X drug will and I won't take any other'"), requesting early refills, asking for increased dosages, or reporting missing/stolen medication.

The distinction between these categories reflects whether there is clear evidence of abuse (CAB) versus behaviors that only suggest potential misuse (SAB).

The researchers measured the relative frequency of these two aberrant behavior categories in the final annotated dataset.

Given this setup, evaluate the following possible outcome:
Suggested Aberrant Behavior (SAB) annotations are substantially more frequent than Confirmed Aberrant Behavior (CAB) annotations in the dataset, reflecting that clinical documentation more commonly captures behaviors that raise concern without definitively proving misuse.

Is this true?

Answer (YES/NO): NO